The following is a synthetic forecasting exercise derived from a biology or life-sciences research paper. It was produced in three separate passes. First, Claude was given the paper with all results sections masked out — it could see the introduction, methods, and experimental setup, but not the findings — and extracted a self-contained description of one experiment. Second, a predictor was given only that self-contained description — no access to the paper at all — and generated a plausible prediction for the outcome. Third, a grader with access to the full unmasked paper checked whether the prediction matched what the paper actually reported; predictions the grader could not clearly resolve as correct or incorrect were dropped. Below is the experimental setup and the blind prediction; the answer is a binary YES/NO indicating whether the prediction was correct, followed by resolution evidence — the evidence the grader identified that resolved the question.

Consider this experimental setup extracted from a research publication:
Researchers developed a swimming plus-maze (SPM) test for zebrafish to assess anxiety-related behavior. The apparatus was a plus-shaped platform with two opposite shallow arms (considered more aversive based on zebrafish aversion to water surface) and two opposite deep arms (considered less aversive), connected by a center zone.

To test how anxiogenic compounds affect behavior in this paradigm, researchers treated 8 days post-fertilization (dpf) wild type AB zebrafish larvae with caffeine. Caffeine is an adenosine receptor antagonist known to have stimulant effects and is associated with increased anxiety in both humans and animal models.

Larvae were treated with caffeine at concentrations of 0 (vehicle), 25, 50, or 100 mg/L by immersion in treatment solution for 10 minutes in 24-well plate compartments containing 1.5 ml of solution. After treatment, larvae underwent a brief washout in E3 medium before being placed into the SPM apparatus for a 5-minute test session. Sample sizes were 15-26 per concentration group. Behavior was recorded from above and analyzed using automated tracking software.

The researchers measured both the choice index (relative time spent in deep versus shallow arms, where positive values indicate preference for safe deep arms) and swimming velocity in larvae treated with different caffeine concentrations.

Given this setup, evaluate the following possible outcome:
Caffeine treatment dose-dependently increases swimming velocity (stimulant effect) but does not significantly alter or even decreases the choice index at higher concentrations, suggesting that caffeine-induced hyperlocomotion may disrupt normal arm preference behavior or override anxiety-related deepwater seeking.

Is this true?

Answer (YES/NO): NO